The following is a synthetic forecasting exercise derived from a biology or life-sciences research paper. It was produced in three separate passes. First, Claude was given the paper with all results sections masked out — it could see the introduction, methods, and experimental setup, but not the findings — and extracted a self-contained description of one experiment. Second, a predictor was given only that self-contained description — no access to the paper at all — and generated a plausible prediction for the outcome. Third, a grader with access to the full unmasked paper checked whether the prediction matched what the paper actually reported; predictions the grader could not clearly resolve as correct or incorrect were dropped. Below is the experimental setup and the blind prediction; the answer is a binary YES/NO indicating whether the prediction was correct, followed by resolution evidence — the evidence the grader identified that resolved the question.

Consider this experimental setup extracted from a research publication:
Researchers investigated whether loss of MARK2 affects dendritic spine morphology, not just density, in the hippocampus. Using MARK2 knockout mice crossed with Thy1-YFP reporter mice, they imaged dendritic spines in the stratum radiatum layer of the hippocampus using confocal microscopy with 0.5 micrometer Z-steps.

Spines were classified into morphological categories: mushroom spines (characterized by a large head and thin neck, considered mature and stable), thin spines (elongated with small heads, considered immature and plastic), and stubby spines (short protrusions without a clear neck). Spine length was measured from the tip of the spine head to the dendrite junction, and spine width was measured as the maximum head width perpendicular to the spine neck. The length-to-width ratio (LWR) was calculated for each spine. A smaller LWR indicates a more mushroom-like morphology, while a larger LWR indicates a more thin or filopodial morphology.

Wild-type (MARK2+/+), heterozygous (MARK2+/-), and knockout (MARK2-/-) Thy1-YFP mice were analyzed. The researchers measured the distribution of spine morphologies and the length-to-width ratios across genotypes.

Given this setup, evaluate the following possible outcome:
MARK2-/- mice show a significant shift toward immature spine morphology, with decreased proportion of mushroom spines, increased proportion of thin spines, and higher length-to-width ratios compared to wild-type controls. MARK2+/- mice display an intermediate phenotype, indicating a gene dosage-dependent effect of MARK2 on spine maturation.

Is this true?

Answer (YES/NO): NO